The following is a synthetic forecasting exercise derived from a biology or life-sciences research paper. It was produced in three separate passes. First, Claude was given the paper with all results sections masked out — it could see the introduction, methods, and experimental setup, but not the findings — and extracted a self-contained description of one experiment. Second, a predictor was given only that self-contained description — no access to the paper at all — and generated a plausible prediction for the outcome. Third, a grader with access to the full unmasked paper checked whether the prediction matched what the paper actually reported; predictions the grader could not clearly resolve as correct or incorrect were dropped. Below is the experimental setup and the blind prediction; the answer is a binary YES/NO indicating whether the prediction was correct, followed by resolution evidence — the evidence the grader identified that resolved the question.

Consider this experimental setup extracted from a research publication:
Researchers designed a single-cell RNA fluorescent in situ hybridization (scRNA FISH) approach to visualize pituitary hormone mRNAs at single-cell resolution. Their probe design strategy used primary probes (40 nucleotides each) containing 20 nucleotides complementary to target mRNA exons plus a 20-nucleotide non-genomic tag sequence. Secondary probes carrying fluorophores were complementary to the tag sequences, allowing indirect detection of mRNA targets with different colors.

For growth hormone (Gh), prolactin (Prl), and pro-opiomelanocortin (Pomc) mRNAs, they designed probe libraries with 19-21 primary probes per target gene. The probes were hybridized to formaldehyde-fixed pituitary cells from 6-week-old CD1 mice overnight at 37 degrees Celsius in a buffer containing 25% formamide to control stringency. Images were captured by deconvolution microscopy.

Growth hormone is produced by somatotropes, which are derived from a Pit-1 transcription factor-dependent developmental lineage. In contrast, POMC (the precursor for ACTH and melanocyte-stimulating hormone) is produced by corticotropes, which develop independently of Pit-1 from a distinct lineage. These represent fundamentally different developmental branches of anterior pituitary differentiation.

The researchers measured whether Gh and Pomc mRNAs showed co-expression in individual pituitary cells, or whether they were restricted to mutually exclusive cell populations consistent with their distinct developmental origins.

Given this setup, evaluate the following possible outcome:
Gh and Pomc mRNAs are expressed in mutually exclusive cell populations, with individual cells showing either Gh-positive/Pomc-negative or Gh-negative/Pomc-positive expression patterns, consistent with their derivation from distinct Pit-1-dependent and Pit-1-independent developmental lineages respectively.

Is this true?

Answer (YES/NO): NO